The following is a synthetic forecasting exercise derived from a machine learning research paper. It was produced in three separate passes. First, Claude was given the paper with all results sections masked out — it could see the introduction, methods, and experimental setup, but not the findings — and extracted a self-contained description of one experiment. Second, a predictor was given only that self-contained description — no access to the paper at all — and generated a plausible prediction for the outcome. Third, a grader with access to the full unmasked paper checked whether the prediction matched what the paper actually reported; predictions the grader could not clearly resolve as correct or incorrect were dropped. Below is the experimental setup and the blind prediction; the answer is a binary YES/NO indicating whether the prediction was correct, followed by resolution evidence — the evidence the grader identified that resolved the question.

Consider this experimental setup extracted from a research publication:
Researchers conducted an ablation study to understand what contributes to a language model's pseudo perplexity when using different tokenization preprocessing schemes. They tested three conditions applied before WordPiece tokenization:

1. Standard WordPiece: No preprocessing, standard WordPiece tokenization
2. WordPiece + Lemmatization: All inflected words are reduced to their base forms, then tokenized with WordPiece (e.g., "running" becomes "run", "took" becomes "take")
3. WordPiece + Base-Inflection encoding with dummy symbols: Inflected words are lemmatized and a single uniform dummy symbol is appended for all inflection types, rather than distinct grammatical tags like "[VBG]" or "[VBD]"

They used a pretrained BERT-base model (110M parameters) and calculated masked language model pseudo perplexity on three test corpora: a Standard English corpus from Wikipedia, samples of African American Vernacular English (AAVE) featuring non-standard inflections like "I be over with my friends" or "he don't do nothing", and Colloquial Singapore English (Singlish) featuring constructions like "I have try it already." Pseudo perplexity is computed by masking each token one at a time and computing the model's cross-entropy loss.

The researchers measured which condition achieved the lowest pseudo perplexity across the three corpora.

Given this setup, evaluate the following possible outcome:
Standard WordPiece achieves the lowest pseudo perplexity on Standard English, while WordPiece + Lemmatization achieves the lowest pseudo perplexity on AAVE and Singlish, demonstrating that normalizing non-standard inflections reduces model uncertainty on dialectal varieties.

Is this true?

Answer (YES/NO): NO